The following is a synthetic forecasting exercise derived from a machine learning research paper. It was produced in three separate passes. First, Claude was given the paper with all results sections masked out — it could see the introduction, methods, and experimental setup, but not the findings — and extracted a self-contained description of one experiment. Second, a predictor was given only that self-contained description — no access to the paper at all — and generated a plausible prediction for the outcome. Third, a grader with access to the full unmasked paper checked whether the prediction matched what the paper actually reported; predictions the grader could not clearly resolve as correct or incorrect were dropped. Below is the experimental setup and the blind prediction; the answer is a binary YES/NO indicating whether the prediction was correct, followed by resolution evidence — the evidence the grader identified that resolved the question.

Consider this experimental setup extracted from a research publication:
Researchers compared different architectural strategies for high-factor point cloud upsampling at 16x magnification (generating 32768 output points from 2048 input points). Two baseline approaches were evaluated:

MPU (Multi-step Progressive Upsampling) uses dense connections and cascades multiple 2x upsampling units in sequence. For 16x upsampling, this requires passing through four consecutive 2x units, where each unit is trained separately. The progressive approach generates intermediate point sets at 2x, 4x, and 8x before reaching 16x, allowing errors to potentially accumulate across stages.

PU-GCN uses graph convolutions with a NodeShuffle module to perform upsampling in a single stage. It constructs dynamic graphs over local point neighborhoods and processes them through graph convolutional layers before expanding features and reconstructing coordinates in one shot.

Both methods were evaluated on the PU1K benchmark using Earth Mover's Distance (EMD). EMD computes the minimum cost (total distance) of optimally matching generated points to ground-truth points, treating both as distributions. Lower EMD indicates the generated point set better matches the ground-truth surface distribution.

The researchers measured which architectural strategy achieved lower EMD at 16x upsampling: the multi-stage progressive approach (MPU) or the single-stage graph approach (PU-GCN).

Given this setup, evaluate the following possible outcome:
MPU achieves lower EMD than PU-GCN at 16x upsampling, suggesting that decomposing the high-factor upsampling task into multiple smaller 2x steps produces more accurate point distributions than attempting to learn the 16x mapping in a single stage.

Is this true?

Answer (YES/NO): NO